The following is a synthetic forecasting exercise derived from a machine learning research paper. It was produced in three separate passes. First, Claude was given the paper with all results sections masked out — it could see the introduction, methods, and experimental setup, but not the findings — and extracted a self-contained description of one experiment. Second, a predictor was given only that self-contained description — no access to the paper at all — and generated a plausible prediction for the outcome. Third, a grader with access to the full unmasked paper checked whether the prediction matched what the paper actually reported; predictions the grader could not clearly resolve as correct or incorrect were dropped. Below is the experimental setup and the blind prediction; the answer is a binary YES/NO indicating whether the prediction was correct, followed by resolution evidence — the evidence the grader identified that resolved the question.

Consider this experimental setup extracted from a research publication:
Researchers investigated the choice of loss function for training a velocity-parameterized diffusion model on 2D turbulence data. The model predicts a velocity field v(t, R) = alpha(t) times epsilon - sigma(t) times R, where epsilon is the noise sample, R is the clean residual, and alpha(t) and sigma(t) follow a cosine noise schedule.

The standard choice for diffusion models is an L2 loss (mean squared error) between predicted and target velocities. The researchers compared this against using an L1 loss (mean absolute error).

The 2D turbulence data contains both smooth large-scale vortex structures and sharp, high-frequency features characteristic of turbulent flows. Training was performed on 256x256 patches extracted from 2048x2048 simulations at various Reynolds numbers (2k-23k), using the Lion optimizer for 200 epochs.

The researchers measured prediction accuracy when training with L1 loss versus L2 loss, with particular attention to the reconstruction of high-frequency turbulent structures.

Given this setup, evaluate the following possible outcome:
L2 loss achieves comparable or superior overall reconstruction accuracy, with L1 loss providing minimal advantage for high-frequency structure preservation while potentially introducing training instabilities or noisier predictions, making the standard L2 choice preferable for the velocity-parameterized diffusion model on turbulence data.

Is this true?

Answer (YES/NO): NO